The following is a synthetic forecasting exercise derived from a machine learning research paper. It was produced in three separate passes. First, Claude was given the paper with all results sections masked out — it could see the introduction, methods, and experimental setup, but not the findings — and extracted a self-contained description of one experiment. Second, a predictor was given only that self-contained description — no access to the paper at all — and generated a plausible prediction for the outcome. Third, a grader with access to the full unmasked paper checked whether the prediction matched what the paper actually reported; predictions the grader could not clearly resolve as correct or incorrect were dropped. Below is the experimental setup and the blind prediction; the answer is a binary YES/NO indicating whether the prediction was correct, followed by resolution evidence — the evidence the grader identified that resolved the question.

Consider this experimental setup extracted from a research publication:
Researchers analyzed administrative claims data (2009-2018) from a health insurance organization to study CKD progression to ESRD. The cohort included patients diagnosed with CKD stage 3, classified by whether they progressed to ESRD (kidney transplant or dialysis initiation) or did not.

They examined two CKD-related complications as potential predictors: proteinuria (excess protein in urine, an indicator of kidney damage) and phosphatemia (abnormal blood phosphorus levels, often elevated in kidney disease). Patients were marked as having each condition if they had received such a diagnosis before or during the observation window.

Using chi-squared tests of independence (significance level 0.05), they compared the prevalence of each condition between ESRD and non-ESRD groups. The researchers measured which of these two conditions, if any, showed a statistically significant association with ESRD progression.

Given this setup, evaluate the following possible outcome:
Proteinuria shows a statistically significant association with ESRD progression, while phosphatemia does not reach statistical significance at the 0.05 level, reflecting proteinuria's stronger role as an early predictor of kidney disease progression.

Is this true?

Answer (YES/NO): NO